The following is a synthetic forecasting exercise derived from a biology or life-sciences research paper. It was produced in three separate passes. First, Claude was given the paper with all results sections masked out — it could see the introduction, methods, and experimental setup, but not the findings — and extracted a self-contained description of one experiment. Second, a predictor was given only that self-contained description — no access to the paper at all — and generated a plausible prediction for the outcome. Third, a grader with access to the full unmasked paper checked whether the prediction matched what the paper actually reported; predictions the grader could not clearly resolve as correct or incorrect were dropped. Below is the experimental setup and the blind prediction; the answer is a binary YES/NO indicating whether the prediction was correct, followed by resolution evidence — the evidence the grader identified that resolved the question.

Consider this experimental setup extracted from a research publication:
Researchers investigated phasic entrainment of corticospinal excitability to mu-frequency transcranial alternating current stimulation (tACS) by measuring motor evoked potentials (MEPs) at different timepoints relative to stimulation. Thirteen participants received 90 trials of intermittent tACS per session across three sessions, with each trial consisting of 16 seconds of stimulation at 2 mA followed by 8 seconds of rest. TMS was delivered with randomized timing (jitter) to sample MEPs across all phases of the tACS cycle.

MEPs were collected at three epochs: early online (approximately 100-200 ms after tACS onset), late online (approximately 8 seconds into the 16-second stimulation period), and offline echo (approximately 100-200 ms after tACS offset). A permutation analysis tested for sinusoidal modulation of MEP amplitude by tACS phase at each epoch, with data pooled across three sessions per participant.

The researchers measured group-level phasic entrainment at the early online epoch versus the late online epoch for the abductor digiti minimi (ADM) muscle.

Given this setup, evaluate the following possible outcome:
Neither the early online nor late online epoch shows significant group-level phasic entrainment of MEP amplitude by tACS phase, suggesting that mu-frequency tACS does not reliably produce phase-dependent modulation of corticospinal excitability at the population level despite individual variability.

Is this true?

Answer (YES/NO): NO